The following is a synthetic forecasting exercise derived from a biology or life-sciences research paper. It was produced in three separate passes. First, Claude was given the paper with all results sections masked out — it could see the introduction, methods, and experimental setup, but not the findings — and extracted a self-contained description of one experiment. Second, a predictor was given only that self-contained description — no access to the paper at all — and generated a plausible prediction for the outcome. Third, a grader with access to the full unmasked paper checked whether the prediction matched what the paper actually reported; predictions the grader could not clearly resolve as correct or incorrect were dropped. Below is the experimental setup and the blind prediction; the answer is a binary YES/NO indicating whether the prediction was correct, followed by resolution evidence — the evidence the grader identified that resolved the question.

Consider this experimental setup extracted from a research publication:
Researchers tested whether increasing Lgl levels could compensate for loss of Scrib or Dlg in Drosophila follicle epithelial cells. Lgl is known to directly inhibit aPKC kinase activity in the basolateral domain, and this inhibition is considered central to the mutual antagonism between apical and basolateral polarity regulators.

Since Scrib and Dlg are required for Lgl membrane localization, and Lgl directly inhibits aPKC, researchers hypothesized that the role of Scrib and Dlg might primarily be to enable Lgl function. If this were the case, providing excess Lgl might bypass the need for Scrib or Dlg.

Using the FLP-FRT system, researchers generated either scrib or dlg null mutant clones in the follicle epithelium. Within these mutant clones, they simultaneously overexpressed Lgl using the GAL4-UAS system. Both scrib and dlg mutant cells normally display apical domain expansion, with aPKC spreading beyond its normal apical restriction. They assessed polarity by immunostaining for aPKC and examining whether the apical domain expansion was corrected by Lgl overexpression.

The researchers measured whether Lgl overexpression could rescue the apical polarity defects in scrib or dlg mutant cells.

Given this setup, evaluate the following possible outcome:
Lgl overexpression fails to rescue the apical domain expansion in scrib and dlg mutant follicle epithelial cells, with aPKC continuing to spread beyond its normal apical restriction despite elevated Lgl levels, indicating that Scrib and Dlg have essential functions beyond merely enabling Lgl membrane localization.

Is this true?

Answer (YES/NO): YES